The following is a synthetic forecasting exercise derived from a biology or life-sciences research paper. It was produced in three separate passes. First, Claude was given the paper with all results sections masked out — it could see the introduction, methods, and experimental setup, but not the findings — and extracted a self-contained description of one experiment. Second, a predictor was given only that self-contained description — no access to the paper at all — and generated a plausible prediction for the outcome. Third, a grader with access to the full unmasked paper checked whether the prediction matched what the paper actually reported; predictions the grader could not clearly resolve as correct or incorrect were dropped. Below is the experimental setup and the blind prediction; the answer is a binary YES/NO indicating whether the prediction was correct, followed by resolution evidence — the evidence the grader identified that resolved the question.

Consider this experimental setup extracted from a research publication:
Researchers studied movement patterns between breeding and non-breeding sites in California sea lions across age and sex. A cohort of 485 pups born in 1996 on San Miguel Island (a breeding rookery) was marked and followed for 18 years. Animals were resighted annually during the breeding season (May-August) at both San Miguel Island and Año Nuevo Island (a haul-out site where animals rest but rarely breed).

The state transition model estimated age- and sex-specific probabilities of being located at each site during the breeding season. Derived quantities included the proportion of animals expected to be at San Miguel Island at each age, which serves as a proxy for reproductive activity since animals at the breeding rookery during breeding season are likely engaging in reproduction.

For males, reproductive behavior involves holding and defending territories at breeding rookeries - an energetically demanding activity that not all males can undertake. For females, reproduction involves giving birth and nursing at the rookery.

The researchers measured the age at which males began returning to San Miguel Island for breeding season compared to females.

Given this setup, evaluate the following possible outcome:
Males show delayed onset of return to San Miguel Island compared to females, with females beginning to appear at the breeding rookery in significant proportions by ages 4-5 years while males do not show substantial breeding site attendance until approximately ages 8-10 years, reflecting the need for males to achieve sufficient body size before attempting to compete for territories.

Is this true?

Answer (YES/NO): NO